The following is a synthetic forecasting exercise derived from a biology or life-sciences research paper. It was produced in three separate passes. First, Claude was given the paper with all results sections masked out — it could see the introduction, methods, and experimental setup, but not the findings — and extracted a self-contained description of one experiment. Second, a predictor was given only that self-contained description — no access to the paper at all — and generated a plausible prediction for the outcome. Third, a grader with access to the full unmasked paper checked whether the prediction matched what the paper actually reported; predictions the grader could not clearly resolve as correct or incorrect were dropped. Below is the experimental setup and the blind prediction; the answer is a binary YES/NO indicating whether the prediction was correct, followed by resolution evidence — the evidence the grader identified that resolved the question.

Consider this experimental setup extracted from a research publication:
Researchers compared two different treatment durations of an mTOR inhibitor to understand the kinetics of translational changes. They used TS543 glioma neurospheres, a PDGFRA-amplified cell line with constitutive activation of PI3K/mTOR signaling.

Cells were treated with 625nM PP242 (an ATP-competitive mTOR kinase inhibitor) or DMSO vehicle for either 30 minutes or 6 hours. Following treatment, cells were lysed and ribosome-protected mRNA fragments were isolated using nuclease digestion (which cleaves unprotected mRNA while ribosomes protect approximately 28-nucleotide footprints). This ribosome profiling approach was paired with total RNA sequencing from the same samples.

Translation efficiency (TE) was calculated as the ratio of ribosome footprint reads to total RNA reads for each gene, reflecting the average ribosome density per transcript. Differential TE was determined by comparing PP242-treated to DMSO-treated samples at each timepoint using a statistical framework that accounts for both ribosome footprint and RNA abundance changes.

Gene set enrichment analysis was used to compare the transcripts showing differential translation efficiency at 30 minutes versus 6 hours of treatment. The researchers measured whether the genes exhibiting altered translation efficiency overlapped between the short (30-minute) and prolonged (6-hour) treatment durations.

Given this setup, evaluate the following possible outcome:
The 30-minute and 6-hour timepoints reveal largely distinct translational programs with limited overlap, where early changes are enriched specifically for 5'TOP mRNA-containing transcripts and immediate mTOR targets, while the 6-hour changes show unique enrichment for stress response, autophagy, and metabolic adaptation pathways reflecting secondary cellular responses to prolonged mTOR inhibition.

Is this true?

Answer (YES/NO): NO